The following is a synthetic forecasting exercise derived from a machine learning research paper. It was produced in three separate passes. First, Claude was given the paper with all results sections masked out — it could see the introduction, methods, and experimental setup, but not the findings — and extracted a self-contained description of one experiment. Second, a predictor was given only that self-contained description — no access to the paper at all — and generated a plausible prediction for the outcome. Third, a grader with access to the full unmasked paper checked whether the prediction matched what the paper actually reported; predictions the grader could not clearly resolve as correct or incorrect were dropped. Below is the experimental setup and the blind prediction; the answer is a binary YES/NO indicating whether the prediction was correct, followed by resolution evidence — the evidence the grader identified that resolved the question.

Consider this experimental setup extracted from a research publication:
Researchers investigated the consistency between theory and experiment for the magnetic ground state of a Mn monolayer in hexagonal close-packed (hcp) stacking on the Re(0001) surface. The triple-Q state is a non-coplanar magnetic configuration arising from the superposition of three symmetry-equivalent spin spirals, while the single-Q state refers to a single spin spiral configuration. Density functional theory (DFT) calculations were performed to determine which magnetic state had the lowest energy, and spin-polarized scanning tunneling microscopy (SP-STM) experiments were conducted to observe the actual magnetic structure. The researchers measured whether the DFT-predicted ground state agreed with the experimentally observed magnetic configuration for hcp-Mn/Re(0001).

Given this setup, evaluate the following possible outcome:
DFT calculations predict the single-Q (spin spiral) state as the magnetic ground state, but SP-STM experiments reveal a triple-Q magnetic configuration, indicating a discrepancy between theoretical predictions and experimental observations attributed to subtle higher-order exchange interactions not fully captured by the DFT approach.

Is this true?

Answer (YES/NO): NO